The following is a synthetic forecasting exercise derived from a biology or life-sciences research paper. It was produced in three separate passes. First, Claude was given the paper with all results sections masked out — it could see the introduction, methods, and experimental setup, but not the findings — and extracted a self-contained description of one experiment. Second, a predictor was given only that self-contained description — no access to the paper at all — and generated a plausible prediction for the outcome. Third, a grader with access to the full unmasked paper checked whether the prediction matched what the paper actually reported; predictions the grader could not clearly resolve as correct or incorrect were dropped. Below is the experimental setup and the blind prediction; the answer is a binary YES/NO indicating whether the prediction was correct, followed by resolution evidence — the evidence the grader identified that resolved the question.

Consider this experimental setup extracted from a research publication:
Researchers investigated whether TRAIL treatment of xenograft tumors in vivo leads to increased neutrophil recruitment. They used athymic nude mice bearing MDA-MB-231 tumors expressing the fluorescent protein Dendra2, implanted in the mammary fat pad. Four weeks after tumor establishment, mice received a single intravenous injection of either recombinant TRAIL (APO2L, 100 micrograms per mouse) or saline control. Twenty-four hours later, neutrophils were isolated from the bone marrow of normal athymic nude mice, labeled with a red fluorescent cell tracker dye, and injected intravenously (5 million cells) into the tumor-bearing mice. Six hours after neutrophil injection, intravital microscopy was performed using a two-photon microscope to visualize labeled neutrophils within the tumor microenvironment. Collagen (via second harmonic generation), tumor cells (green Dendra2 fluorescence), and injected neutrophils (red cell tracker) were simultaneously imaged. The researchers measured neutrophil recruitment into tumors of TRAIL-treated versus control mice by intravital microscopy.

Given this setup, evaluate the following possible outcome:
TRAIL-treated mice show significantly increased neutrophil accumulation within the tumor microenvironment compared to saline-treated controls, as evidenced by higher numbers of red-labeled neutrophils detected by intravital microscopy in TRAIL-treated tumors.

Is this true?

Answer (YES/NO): YES